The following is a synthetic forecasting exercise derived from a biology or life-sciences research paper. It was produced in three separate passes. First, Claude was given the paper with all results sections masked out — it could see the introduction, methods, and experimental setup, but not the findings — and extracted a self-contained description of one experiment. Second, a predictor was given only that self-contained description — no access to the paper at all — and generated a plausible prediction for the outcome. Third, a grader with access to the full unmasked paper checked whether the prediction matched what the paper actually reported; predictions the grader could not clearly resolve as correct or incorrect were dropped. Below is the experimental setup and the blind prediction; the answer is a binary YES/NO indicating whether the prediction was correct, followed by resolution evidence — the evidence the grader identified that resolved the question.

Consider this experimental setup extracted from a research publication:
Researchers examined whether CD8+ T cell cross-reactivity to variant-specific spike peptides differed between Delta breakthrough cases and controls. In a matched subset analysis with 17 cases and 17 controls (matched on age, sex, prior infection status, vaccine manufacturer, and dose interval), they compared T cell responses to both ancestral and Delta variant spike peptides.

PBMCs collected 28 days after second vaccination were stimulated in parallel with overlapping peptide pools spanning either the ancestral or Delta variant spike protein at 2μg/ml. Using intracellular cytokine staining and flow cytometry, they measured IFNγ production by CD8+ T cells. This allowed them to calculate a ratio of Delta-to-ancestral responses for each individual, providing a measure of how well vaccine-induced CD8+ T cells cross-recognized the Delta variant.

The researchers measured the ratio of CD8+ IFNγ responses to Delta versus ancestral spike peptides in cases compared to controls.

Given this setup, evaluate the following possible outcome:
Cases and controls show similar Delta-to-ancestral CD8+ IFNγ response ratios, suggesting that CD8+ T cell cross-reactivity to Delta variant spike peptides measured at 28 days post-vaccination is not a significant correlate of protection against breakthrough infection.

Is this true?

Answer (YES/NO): NO